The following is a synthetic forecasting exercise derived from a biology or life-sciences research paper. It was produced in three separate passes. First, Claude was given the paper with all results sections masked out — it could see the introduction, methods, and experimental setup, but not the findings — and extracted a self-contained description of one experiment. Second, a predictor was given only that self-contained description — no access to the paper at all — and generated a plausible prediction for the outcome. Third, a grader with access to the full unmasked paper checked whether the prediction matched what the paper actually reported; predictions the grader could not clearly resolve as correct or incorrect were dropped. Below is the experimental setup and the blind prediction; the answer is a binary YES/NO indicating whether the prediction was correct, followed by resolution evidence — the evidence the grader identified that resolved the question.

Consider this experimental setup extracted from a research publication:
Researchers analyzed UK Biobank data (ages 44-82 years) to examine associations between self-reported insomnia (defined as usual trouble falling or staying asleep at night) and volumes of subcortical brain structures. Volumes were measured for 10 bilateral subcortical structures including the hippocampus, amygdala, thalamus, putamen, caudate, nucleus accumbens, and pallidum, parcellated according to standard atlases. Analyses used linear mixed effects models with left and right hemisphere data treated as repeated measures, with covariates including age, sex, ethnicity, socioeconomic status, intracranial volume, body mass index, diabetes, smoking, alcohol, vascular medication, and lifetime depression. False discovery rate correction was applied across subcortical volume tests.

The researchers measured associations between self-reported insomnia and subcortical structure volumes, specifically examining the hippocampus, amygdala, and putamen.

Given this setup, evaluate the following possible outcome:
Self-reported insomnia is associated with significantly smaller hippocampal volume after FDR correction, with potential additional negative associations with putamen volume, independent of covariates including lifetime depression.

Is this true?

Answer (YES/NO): NO